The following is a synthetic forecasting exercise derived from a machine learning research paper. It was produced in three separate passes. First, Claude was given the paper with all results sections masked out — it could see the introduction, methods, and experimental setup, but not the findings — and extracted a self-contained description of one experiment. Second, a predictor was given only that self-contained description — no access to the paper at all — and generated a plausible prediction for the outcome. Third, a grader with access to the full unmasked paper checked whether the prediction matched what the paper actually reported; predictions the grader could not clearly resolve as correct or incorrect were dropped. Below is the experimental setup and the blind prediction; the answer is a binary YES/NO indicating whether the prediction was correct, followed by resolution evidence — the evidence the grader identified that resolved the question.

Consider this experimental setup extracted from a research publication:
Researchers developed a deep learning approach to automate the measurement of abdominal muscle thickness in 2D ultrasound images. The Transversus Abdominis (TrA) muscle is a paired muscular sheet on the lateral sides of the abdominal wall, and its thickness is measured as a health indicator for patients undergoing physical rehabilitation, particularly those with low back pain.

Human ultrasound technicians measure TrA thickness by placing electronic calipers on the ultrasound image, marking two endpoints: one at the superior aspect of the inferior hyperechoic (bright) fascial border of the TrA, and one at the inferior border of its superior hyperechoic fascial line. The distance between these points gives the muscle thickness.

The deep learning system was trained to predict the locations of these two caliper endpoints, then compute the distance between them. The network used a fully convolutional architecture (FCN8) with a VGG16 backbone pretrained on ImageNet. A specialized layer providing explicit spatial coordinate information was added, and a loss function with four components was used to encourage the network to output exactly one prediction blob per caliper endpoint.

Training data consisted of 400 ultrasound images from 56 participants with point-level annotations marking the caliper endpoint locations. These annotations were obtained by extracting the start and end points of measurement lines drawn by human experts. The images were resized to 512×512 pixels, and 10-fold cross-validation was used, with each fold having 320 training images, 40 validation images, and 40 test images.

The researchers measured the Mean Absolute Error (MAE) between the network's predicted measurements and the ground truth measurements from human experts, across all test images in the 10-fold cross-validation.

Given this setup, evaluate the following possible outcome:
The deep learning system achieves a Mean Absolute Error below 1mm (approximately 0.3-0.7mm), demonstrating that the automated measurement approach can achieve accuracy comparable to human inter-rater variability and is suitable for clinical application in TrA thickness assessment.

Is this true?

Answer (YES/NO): YES